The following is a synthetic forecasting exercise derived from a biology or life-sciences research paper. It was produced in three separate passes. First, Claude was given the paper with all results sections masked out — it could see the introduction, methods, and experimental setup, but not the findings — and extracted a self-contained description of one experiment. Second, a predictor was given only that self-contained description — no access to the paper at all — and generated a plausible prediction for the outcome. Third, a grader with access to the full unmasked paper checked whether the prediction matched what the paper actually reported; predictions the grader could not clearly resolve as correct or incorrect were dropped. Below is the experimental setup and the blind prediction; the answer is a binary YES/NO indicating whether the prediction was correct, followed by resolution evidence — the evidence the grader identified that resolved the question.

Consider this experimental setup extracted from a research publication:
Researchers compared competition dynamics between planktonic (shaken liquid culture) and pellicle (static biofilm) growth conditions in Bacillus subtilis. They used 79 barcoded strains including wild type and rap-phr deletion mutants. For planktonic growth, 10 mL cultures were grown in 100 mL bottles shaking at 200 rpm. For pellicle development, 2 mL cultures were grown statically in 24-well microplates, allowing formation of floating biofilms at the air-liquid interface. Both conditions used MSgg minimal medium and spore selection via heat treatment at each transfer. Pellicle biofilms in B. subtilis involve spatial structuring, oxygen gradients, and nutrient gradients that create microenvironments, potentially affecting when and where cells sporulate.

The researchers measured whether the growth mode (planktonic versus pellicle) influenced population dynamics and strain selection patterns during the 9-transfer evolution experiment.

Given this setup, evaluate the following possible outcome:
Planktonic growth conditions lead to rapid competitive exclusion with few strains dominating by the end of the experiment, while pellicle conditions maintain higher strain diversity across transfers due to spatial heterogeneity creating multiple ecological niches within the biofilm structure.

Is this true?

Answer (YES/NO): NO